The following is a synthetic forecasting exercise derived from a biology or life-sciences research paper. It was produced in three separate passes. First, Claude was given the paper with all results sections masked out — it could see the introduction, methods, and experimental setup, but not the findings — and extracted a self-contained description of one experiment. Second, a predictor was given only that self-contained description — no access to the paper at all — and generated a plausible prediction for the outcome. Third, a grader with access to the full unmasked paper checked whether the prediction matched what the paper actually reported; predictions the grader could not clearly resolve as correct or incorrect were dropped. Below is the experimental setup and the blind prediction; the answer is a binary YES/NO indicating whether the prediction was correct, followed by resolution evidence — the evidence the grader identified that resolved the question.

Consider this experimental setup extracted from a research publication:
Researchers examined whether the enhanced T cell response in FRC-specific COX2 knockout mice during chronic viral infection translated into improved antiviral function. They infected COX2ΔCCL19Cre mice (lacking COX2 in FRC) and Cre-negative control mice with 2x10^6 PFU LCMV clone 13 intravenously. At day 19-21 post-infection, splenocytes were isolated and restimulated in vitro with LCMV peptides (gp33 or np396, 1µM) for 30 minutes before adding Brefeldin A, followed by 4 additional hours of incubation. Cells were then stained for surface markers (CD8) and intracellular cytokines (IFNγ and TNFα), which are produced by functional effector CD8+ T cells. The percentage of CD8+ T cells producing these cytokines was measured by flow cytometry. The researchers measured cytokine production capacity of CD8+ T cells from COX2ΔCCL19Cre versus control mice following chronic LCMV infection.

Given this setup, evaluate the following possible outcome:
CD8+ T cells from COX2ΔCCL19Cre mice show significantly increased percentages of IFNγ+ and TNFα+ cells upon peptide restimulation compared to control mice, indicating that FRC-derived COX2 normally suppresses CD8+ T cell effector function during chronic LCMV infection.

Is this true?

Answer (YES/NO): NO